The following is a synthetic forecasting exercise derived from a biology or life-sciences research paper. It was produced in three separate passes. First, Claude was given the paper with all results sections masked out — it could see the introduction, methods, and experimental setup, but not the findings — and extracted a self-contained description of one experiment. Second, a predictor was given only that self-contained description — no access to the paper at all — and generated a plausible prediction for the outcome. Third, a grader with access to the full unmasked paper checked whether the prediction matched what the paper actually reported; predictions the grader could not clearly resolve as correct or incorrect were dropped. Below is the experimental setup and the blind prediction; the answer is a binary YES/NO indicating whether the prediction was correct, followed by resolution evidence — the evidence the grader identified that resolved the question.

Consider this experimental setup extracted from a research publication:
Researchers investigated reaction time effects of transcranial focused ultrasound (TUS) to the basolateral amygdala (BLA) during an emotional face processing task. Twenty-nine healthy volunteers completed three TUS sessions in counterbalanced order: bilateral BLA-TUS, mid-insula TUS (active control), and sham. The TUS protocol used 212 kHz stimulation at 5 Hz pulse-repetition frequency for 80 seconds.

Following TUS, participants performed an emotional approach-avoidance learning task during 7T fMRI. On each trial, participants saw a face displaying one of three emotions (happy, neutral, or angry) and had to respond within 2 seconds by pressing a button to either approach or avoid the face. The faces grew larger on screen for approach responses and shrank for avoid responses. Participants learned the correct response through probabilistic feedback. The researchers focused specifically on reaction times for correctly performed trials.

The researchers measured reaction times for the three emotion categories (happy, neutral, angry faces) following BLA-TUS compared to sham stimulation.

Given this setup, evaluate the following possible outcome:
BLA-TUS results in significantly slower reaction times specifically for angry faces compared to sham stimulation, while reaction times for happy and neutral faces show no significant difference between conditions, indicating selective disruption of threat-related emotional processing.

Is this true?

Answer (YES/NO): NO